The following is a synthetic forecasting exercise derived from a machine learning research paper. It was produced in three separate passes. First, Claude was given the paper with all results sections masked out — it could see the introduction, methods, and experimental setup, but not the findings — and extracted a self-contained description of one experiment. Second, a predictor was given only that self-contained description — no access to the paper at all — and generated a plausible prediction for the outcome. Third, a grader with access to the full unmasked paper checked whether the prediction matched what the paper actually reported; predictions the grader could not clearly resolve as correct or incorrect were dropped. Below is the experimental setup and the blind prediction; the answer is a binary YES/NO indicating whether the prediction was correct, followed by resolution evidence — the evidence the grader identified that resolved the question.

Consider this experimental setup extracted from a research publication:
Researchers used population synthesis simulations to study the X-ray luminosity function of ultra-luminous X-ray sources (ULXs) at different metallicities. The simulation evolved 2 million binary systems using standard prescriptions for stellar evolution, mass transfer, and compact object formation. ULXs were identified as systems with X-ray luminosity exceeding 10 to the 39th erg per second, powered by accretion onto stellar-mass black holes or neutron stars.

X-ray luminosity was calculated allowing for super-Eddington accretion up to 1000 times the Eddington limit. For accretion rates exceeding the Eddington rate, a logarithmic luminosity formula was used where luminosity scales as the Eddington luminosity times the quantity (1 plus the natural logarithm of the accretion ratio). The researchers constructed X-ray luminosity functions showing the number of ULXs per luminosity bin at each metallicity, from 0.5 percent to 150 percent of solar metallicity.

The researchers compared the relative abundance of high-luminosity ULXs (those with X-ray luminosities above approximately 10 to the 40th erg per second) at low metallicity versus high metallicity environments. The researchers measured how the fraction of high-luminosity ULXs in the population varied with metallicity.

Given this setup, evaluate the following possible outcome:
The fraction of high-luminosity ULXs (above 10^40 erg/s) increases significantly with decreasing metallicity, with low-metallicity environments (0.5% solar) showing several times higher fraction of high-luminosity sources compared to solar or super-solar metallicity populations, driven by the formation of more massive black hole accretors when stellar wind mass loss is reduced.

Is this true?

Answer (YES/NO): YES